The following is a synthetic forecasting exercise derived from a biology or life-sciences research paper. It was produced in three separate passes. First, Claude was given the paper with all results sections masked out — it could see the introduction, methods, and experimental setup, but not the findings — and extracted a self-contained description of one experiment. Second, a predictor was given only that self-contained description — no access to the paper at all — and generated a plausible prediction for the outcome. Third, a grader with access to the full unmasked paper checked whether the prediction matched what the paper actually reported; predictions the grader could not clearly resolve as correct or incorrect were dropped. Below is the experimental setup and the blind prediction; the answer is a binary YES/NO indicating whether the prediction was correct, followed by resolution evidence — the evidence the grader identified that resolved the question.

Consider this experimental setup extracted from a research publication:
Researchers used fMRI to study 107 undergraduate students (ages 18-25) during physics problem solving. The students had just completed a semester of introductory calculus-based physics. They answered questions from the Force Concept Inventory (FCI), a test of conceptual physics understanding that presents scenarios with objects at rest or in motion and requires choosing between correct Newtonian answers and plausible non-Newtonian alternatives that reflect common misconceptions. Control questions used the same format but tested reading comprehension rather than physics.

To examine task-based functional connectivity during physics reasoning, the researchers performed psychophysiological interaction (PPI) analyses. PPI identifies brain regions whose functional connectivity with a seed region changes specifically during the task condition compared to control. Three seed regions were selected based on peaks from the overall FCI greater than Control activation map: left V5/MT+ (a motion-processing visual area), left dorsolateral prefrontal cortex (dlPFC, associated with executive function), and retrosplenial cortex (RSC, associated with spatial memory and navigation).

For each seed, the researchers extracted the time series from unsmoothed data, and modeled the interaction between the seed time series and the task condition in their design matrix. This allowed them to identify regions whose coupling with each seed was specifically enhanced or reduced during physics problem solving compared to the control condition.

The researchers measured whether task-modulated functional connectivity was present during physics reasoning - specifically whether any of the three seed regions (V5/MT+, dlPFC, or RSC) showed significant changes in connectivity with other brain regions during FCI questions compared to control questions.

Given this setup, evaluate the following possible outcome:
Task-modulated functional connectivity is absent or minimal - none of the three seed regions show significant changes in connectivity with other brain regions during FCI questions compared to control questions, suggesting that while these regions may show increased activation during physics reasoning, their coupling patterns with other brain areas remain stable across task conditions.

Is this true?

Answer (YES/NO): NO